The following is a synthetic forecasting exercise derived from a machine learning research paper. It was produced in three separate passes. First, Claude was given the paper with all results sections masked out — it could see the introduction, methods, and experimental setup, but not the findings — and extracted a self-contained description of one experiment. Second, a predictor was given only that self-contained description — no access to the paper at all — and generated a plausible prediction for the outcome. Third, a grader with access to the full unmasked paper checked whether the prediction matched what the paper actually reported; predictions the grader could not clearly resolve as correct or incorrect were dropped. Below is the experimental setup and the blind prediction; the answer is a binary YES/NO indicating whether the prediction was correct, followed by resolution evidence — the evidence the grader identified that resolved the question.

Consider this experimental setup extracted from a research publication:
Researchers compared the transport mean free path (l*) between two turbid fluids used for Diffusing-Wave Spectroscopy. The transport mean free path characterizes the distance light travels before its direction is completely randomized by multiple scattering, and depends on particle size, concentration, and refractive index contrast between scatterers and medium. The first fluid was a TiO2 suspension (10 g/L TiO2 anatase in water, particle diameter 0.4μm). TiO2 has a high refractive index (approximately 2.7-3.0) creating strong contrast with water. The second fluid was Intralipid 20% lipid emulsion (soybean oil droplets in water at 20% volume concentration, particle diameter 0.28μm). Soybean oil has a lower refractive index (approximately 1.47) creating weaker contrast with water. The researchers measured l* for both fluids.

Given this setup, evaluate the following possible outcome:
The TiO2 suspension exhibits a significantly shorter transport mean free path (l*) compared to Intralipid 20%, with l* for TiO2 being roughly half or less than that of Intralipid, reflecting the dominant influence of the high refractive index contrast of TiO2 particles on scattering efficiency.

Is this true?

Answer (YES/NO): NO